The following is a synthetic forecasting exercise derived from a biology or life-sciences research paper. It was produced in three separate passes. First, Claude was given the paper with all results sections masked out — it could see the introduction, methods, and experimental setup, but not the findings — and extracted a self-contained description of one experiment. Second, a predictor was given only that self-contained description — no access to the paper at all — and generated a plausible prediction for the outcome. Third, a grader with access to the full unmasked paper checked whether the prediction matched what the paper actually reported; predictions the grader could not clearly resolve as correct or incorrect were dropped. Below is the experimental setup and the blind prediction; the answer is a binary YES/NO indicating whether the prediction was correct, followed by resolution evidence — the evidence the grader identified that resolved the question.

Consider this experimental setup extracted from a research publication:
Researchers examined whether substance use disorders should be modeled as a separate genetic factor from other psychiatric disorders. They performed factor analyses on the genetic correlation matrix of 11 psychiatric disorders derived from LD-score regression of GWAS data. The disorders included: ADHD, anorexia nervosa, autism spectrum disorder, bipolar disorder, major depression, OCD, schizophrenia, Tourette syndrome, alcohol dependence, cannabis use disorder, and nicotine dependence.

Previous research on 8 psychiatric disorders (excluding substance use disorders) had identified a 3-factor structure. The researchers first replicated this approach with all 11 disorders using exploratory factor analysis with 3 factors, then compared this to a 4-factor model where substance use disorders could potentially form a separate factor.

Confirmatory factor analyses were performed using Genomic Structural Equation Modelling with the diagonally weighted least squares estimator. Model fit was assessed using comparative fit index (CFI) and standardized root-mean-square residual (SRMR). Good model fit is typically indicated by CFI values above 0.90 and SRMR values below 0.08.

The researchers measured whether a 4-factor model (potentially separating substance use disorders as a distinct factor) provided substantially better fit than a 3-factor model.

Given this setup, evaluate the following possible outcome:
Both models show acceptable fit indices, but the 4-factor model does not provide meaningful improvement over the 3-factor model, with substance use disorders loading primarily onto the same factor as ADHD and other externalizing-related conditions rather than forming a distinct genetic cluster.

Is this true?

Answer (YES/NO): NO